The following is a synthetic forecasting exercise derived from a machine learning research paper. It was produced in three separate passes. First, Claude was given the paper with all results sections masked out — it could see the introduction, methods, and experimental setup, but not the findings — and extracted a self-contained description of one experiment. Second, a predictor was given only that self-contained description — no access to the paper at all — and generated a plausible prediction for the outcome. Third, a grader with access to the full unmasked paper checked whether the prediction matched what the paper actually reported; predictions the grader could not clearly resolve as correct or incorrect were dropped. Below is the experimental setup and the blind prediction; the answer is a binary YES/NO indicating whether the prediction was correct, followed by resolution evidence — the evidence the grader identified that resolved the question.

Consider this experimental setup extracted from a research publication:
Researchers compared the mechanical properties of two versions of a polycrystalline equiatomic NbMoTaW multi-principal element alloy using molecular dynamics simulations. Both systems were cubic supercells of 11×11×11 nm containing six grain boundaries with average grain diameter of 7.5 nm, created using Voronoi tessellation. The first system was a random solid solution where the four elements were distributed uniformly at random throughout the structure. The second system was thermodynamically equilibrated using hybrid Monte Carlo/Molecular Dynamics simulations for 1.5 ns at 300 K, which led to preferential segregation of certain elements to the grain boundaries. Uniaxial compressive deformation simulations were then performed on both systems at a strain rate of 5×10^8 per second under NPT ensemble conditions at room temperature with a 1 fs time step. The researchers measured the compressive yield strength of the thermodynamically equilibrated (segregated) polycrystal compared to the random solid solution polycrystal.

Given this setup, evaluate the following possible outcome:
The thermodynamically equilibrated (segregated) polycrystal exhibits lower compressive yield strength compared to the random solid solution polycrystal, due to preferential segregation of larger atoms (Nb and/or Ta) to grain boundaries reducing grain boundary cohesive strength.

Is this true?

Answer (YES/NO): NO